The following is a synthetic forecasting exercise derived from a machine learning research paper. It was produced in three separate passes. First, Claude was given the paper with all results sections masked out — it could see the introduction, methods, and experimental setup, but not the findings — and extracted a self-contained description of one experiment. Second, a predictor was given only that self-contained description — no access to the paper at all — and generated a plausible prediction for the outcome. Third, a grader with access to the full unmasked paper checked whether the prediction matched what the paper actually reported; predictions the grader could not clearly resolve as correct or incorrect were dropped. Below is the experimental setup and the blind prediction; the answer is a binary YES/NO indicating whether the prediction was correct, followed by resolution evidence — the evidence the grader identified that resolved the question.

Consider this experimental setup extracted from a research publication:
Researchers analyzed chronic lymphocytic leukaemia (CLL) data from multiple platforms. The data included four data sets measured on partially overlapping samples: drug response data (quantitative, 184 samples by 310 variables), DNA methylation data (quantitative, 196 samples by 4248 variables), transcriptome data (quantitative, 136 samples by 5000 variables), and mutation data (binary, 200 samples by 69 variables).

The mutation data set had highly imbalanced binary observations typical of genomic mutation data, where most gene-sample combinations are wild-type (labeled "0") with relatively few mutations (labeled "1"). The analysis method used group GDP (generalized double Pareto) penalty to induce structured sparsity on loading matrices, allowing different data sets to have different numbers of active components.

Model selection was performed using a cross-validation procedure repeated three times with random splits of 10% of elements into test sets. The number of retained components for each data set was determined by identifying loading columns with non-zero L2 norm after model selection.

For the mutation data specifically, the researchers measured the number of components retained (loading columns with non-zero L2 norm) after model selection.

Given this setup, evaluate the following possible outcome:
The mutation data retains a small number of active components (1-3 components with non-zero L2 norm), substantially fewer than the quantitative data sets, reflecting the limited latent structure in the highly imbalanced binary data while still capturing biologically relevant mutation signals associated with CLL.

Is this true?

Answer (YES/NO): YES